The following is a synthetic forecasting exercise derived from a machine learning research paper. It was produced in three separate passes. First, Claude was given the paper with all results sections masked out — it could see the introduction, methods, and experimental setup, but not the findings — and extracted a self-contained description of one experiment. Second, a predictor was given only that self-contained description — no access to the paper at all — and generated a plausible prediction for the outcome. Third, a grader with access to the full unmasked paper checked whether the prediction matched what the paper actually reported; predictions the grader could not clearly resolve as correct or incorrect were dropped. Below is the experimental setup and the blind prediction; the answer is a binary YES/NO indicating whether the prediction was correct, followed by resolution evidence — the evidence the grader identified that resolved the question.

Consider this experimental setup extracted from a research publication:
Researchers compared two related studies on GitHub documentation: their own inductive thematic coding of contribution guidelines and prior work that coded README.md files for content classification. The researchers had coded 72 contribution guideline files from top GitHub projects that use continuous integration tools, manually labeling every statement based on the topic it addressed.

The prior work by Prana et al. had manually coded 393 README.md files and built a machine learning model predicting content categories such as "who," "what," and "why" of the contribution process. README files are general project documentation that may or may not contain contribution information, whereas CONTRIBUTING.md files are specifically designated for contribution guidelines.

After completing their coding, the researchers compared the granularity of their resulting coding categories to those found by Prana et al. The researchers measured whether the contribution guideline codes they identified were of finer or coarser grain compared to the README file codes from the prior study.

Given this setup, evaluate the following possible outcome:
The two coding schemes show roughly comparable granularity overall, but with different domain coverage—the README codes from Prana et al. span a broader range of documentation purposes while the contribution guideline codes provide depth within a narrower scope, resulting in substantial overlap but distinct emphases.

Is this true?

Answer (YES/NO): NO